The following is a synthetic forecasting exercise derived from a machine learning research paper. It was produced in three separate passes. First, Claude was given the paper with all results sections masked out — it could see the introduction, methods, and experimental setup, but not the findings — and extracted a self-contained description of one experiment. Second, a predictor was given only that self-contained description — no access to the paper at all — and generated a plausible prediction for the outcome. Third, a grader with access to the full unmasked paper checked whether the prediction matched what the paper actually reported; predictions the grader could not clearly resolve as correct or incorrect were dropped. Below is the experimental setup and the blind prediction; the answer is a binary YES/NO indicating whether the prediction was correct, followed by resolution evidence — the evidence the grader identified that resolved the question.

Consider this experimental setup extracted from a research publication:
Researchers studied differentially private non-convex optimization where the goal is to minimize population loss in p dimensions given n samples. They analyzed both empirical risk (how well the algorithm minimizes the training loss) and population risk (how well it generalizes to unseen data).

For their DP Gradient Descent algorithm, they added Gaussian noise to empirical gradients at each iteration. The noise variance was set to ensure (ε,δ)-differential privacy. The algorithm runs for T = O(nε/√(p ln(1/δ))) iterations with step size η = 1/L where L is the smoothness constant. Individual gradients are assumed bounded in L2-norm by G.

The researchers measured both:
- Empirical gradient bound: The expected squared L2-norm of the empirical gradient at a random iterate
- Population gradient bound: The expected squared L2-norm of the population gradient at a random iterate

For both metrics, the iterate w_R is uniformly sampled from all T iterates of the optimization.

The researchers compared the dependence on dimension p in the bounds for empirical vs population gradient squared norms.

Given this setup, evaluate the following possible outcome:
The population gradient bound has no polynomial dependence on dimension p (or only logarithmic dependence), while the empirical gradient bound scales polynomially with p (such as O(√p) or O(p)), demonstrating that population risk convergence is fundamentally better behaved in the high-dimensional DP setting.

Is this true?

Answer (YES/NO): NO